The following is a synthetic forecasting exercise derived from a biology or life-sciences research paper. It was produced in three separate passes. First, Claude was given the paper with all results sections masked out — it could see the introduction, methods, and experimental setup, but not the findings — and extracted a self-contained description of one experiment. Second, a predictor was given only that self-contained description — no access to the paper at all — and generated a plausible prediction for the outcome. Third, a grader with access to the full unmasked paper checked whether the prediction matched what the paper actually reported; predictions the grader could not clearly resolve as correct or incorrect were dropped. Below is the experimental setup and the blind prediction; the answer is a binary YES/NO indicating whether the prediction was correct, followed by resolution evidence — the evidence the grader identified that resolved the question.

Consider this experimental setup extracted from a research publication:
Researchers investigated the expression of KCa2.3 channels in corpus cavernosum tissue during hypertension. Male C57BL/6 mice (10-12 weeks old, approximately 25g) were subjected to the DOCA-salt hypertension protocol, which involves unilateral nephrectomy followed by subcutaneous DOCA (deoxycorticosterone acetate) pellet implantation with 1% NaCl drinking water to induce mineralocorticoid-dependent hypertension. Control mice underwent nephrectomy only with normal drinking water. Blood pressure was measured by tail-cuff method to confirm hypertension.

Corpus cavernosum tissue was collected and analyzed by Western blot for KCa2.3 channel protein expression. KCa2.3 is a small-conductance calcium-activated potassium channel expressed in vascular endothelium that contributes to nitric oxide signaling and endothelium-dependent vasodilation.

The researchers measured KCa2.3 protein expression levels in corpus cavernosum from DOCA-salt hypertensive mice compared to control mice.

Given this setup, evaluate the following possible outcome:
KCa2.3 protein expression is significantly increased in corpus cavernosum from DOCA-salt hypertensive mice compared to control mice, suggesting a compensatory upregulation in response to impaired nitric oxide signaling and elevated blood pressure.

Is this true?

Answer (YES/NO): YES